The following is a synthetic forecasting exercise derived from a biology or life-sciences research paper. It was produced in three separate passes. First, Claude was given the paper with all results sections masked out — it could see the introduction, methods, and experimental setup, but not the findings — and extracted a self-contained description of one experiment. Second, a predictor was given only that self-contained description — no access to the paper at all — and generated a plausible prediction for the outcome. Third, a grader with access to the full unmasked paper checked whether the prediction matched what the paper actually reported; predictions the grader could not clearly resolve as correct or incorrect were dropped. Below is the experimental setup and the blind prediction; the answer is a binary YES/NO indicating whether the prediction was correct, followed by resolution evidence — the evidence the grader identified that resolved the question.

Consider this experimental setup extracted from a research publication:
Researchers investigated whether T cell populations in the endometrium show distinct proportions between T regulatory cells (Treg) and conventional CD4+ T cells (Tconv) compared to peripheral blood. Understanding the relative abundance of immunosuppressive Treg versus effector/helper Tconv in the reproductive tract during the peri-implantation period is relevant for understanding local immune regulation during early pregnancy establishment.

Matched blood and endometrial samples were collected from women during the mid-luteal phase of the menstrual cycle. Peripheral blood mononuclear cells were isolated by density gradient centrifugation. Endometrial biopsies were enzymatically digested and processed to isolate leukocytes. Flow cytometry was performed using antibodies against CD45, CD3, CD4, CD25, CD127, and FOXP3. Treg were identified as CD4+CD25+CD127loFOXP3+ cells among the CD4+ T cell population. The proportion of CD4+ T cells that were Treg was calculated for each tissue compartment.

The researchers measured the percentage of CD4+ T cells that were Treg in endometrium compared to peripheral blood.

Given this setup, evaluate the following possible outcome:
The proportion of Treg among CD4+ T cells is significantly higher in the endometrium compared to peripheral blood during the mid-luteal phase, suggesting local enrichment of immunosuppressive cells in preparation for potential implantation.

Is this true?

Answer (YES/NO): NO